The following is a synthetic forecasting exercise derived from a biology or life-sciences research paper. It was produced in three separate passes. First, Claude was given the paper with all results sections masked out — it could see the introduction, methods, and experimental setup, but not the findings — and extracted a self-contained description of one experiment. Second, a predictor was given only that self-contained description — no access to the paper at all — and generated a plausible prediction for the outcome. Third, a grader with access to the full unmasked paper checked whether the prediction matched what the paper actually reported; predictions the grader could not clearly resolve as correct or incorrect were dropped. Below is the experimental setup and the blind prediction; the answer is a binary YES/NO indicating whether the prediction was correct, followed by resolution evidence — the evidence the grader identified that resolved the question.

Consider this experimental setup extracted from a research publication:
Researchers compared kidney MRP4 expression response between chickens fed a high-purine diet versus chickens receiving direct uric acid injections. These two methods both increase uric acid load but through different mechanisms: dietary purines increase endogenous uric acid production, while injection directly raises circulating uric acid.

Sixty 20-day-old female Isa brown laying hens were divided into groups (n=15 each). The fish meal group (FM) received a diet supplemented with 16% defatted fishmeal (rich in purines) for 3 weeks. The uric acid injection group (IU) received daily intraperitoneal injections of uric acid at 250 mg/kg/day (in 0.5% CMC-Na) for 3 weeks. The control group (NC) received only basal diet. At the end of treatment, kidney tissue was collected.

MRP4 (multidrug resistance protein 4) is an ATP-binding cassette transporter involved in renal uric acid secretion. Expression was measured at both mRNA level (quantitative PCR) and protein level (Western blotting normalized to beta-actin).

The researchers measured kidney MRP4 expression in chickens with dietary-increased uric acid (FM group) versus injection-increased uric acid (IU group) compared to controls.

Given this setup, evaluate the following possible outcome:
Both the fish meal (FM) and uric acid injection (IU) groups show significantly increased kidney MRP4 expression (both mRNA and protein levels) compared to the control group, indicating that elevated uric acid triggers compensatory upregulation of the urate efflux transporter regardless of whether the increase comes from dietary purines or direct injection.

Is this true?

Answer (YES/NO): YES